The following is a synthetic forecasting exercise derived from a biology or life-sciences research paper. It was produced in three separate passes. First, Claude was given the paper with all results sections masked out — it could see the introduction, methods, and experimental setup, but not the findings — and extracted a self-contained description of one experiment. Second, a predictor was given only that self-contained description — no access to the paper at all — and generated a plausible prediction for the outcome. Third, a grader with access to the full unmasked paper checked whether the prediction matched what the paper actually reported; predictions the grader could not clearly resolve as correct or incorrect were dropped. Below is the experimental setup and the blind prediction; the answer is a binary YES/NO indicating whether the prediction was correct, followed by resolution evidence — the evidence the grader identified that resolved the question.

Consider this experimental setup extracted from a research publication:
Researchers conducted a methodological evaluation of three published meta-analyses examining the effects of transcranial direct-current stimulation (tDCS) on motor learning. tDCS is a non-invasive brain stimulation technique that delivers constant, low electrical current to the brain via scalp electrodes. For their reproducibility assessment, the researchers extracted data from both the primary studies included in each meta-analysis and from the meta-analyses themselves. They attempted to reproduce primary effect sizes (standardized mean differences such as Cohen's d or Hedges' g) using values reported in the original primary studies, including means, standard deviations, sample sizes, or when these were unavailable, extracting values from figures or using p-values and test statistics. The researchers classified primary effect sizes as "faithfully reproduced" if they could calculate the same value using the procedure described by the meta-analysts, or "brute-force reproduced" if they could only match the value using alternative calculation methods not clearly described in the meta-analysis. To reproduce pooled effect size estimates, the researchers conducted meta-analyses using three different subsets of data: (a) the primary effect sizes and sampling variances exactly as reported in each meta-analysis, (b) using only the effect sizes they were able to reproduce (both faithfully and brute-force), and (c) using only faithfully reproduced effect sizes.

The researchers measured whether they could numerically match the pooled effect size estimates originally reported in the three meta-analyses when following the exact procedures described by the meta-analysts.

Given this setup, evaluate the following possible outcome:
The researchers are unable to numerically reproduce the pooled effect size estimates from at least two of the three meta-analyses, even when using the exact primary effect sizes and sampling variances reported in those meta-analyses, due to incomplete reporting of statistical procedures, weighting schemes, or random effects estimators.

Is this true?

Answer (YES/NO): NO